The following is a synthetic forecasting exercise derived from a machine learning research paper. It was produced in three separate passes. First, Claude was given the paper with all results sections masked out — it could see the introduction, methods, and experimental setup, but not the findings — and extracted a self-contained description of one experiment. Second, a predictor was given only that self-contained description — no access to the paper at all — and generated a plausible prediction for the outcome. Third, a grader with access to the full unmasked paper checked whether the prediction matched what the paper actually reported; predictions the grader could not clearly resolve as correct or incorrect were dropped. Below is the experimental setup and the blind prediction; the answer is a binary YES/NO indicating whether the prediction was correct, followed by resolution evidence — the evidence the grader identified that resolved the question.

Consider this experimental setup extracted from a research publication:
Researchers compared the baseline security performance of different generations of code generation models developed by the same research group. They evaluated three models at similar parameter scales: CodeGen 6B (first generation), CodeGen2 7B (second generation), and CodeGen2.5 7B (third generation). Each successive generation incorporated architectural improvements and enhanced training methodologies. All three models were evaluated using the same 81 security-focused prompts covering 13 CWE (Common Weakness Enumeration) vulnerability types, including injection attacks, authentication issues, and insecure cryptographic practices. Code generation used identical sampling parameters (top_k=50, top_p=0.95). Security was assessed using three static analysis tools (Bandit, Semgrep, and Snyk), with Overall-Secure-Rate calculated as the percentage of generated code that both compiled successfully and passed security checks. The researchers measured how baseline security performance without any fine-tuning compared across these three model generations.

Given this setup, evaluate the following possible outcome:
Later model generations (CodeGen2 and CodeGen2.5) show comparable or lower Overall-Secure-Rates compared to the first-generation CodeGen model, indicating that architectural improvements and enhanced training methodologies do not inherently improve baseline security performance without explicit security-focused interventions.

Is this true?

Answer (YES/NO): NO